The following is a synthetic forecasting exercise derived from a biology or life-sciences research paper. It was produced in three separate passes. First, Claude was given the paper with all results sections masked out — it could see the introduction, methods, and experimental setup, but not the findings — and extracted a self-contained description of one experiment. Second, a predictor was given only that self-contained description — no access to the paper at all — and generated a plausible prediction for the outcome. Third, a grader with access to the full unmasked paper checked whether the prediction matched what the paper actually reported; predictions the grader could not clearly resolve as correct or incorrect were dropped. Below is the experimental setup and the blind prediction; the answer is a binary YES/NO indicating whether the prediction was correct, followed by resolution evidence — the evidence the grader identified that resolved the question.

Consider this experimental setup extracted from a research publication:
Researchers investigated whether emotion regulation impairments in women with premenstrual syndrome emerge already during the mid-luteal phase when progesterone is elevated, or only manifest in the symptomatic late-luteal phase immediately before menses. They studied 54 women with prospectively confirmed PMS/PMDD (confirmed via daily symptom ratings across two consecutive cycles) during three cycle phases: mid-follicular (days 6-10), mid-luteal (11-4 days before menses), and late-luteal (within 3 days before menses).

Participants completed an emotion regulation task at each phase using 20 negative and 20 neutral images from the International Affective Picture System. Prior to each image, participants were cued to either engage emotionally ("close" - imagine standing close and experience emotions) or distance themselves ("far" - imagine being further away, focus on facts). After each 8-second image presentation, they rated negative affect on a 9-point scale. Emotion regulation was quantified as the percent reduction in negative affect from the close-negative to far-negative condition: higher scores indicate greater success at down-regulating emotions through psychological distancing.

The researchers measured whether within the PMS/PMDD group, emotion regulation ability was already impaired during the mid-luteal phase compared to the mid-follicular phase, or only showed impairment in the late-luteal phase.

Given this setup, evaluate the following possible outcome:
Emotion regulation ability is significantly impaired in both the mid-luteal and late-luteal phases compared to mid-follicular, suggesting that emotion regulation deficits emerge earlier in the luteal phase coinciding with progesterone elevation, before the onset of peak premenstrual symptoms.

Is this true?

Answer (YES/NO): NO